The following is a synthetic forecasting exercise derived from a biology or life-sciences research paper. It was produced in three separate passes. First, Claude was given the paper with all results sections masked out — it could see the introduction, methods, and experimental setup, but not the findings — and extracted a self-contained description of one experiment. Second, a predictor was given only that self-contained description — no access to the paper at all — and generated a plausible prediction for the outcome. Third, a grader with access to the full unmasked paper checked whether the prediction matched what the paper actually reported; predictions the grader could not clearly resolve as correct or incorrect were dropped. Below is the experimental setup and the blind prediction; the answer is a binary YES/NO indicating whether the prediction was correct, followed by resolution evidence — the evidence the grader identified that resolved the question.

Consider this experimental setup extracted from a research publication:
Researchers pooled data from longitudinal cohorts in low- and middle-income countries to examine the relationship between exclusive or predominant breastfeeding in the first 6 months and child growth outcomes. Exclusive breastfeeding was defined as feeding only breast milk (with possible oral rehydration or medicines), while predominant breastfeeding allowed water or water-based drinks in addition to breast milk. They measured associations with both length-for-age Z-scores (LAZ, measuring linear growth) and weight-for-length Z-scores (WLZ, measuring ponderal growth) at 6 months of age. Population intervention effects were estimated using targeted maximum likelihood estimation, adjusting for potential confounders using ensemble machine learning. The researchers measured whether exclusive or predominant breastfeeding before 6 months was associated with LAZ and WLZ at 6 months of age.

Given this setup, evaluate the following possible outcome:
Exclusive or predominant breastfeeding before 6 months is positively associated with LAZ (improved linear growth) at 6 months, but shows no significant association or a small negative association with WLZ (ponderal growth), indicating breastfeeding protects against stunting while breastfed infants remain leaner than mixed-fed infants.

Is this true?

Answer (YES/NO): NO